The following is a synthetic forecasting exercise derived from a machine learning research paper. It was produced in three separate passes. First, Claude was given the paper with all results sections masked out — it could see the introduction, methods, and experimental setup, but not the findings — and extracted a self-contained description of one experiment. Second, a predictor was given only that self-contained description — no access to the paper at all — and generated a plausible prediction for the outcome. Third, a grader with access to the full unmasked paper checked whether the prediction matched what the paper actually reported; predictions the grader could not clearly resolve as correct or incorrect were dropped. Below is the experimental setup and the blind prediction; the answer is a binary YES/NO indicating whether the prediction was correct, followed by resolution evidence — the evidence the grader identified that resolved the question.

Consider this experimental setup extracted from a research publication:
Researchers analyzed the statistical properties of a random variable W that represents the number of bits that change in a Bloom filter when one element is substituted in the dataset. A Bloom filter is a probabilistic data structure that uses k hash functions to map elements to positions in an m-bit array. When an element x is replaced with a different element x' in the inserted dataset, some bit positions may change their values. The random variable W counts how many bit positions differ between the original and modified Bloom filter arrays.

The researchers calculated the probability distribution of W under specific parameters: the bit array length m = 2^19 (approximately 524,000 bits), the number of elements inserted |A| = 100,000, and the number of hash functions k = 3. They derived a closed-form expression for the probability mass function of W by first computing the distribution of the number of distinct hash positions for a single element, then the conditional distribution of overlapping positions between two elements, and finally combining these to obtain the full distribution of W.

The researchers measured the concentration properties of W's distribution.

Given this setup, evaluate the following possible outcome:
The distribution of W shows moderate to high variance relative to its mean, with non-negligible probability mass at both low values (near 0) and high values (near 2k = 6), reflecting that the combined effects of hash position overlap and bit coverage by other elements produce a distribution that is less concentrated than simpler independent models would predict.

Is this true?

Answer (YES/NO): NO